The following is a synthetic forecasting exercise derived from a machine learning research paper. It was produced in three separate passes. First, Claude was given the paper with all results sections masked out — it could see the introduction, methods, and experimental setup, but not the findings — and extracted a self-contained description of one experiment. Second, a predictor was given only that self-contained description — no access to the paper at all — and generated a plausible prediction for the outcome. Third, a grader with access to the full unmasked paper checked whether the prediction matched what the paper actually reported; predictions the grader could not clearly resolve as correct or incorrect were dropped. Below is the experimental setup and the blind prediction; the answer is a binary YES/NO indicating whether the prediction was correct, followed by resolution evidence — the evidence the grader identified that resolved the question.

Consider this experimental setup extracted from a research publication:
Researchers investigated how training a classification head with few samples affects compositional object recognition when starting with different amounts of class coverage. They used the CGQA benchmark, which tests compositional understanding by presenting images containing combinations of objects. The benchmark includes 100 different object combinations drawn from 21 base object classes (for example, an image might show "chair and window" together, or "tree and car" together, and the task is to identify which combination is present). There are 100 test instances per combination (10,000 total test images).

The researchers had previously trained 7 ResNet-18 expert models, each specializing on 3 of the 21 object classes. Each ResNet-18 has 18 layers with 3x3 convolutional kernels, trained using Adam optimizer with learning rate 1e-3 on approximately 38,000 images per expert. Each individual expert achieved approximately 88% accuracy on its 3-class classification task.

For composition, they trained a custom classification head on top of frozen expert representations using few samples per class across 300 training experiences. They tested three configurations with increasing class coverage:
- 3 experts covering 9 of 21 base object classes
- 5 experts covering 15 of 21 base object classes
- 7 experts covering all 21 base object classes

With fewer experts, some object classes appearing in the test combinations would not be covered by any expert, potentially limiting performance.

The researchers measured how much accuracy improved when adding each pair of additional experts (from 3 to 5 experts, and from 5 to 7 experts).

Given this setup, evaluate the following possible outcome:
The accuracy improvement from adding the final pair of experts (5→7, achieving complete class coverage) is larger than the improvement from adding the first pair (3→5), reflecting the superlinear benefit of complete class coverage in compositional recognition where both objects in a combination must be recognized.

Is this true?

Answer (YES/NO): NO